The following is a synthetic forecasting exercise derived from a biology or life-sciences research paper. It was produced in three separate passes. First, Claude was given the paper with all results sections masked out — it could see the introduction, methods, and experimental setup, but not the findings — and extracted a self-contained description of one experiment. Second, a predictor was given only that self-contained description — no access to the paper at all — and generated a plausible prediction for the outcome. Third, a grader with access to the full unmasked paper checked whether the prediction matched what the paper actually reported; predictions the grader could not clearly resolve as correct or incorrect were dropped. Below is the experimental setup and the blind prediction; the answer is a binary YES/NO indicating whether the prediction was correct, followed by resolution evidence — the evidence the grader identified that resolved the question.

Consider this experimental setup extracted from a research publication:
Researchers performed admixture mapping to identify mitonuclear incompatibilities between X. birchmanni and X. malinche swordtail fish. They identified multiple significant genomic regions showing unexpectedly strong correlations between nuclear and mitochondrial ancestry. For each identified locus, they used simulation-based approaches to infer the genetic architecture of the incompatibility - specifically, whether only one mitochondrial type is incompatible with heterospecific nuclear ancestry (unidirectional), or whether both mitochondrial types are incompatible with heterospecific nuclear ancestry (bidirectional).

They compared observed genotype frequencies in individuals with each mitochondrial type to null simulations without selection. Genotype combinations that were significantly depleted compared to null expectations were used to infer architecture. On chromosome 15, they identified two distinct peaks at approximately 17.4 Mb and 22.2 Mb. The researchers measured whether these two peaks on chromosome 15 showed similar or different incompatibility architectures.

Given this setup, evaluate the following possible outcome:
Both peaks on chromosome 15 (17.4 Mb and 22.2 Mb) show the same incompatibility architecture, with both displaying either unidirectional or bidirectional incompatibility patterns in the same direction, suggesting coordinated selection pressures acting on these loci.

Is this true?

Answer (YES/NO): NO